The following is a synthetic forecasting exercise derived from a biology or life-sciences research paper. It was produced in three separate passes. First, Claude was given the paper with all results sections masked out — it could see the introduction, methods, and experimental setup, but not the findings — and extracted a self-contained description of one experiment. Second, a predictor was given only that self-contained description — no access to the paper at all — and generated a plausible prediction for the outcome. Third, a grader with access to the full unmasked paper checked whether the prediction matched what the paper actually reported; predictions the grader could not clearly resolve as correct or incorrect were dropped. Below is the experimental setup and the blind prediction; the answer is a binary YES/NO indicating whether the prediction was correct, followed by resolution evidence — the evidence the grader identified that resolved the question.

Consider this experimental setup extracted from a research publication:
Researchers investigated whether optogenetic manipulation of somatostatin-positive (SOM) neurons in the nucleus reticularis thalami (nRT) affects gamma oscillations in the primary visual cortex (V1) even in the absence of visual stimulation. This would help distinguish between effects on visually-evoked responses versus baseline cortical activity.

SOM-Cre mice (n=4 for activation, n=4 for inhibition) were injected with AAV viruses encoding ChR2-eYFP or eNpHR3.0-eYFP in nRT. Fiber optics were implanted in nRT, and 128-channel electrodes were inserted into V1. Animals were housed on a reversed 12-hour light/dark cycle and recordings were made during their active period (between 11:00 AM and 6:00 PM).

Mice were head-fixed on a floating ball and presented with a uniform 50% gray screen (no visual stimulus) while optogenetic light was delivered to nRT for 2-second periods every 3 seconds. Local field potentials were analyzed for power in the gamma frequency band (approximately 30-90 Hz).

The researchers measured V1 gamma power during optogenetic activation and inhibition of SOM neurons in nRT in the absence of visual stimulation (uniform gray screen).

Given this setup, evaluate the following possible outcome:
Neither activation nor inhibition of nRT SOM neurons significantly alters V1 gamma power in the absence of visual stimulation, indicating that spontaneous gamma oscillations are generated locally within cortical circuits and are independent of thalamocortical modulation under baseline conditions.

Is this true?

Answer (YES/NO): NO